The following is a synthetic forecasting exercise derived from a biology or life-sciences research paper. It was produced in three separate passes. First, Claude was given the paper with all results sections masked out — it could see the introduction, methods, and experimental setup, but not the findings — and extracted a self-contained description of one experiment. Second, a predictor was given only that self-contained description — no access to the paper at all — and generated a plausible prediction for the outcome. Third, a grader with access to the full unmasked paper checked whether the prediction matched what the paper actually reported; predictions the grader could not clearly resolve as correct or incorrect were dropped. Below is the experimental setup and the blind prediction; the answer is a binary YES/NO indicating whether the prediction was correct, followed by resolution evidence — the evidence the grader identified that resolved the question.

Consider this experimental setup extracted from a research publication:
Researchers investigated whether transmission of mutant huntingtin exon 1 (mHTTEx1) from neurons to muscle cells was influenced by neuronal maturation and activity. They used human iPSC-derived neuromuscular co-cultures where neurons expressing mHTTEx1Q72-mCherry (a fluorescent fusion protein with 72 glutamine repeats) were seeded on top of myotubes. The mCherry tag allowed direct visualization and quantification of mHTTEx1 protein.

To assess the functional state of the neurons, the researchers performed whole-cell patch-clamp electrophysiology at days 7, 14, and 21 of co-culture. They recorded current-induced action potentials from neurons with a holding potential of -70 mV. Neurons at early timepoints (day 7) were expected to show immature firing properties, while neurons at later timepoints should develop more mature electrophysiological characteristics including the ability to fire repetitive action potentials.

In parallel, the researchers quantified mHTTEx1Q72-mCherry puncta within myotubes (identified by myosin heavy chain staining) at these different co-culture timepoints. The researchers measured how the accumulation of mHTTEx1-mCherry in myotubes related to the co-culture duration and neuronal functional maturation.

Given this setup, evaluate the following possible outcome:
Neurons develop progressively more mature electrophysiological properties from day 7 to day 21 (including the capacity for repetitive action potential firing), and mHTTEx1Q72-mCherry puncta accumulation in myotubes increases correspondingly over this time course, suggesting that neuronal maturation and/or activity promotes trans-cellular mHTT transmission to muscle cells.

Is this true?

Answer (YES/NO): YES